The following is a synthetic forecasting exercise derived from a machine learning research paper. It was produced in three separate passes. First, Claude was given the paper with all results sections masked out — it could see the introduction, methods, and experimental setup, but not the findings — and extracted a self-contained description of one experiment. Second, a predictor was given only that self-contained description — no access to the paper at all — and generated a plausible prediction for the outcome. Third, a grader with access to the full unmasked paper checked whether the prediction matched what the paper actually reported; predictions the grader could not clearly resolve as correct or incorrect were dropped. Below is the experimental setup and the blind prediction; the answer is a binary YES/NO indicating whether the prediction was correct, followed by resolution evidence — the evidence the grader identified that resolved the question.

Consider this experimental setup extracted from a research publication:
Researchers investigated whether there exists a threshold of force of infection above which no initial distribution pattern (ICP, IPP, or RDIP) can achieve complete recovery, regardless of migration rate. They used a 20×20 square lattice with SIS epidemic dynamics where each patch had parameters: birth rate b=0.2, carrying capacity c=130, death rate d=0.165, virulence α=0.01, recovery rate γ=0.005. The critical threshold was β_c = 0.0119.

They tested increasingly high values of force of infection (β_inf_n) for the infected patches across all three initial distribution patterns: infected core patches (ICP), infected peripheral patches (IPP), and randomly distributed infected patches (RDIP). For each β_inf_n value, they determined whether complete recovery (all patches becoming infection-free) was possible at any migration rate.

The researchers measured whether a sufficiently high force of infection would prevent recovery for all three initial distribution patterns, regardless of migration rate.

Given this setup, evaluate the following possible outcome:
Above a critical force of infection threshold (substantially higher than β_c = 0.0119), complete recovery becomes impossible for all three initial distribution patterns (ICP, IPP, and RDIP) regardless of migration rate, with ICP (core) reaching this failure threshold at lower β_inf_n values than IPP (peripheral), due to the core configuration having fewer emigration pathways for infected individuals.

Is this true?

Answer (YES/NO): YES